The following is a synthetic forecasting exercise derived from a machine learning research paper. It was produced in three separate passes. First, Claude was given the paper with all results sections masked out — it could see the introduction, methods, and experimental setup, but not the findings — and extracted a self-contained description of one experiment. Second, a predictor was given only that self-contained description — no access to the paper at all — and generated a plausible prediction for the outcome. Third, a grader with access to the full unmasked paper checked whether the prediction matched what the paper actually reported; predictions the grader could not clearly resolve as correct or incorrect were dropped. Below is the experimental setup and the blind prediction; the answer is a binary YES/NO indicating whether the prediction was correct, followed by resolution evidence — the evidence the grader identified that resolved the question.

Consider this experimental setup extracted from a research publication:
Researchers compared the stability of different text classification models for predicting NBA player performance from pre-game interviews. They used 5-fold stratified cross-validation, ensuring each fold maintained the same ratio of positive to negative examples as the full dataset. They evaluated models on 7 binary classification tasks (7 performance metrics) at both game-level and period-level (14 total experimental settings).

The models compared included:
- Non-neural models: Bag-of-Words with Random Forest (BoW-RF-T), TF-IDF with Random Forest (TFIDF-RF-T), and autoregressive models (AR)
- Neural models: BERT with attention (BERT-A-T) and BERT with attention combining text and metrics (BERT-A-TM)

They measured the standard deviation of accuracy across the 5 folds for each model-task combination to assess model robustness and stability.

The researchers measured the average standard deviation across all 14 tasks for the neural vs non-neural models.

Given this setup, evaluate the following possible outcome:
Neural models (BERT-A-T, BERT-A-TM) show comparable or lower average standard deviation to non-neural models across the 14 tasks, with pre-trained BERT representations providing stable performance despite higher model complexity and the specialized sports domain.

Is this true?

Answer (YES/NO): YES